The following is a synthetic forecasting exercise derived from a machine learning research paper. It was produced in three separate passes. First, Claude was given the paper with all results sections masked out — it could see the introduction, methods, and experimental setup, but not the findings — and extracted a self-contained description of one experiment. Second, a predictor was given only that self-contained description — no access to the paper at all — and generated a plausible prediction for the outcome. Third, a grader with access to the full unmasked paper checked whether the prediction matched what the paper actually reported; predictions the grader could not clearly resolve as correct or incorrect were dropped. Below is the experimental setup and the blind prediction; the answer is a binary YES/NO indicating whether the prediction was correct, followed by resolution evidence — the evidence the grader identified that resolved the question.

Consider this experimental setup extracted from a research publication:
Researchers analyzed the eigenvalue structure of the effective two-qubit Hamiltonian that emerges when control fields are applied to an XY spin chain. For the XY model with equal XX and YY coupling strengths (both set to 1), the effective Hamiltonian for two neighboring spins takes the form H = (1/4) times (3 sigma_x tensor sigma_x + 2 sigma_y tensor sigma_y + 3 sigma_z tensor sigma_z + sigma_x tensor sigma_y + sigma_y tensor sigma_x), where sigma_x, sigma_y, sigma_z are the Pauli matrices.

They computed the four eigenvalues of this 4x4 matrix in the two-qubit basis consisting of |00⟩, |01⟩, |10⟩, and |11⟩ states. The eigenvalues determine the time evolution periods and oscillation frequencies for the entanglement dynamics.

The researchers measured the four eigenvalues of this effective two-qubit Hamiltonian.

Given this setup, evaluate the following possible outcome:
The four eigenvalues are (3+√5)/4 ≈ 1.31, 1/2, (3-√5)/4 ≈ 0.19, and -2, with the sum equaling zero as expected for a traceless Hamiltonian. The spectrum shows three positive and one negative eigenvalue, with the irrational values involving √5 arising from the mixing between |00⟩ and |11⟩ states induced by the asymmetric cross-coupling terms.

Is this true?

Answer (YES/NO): YES